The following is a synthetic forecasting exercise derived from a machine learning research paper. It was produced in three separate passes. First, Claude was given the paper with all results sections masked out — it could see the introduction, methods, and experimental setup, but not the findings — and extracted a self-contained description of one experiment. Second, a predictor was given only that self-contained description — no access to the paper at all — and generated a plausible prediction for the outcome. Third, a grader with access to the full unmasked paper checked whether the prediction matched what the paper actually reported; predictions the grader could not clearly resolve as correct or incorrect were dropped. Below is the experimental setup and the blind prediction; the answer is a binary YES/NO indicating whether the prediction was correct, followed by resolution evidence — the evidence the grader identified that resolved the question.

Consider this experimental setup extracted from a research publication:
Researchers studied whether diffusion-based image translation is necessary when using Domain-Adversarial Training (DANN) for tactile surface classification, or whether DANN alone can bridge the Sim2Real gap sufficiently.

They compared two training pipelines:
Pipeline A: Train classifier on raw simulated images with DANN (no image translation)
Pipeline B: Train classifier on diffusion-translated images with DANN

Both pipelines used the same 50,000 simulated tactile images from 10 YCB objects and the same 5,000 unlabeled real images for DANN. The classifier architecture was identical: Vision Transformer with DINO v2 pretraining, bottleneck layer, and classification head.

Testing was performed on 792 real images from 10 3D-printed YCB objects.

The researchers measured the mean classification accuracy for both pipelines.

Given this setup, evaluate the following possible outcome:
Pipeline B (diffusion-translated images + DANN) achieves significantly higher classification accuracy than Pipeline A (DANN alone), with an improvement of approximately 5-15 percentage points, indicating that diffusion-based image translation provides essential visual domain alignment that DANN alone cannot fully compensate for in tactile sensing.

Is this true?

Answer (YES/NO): NO